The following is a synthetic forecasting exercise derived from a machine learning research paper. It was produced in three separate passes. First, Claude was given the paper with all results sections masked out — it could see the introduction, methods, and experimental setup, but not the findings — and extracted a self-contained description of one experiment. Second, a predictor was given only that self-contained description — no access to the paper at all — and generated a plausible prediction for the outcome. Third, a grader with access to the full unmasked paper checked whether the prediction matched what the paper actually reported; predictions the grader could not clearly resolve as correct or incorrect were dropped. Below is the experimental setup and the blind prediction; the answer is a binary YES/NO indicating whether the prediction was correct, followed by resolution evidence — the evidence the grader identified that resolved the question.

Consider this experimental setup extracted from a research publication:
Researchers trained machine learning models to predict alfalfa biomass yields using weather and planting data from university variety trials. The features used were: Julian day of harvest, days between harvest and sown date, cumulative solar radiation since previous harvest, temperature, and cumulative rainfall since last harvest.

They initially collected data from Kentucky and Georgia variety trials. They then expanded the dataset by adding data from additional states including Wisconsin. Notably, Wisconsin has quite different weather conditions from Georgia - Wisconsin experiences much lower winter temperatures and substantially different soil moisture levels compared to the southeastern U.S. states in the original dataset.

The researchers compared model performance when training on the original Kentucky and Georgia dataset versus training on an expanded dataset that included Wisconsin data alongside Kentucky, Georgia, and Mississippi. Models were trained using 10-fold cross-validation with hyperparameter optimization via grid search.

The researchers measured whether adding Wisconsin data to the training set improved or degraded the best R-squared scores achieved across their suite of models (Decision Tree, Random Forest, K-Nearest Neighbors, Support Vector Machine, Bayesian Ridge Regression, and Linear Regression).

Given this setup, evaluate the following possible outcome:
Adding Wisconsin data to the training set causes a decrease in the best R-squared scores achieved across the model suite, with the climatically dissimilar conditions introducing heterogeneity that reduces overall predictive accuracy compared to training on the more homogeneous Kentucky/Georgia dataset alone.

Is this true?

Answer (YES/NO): NO